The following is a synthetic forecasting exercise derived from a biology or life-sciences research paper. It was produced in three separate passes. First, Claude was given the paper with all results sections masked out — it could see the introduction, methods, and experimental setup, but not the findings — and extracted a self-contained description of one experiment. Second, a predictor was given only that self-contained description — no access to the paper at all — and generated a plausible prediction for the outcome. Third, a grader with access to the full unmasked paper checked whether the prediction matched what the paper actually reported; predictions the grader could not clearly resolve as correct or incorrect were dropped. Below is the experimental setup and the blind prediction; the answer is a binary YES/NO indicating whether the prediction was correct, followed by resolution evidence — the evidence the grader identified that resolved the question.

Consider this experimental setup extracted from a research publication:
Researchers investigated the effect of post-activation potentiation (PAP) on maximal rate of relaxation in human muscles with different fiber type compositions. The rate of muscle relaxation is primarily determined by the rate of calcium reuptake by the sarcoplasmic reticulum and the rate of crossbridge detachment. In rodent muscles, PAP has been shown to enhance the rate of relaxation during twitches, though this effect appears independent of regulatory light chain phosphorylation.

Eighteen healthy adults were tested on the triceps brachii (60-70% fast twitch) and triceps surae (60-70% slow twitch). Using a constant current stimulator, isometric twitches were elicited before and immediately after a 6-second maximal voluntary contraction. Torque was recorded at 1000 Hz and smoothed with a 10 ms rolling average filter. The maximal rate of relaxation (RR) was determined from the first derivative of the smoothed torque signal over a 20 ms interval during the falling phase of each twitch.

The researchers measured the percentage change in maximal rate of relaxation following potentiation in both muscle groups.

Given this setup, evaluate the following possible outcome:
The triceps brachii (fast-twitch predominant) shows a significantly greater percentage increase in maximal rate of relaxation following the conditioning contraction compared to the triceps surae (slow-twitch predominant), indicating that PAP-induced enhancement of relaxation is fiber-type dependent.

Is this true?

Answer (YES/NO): NO